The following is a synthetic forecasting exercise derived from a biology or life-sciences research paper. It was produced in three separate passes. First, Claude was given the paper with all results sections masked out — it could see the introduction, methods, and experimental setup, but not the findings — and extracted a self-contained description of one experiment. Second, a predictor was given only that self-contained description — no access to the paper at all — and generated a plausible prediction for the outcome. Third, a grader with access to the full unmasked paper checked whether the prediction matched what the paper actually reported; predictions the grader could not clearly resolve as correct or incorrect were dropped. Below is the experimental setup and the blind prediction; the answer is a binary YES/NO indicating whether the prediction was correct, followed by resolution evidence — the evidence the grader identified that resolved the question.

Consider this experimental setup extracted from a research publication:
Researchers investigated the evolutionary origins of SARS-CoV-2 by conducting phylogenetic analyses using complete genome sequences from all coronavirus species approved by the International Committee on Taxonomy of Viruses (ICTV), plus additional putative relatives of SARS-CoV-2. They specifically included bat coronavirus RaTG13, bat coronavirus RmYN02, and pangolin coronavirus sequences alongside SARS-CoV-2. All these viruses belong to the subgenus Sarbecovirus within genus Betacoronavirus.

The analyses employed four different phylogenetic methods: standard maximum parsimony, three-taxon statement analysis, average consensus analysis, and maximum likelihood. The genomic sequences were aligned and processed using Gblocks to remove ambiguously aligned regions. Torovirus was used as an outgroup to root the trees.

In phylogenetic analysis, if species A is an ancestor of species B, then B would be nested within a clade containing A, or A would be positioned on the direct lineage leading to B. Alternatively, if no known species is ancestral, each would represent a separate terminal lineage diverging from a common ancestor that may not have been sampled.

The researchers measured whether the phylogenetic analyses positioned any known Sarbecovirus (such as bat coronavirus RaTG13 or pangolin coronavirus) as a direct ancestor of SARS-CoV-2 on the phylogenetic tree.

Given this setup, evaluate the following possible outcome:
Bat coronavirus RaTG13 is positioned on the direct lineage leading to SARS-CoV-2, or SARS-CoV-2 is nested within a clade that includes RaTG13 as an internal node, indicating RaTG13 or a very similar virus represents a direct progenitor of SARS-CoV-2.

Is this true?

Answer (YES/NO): NO